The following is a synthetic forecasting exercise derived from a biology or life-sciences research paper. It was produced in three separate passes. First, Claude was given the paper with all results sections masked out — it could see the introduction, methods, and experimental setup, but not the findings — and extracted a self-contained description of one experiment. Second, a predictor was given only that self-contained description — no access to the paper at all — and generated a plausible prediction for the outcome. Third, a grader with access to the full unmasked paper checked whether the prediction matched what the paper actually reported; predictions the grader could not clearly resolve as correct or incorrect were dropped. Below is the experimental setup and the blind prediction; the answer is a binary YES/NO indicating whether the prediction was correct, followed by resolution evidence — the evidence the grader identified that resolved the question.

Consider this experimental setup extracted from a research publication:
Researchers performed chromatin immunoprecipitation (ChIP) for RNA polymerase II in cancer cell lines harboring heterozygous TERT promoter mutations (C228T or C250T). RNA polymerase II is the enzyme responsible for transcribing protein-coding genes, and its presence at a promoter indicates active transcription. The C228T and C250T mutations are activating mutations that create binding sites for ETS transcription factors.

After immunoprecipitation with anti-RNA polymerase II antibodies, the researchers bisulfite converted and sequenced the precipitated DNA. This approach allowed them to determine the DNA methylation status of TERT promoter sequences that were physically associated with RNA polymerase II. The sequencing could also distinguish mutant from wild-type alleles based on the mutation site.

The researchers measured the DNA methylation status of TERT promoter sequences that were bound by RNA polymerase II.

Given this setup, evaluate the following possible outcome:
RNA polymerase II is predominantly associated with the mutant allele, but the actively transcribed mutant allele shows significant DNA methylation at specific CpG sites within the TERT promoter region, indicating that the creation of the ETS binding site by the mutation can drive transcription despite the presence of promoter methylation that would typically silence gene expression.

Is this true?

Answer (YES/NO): NO